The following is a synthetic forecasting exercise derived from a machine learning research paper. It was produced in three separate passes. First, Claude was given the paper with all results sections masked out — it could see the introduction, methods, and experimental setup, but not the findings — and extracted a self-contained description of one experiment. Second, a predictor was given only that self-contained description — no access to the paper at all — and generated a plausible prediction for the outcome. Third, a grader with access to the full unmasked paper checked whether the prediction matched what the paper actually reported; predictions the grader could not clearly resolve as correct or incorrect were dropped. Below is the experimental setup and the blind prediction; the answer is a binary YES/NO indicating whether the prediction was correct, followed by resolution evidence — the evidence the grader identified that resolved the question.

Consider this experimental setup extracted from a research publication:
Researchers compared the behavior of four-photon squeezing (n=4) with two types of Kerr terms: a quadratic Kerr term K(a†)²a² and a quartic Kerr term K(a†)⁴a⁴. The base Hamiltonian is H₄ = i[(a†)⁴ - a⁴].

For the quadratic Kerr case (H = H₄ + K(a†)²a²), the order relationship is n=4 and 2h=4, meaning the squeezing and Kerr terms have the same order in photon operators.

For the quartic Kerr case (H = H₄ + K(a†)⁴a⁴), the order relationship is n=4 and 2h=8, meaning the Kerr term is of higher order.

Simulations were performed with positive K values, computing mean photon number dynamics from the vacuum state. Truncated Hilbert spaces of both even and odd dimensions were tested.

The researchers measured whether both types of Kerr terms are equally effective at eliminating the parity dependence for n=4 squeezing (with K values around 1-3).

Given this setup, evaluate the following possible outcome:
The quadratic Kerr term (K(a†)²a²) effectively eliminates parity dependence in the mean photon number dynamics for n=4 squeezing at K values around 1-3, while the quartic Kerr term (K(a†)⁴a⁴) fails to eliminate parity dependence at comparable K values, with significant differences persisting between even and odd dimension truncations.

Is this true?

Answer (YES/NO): NO